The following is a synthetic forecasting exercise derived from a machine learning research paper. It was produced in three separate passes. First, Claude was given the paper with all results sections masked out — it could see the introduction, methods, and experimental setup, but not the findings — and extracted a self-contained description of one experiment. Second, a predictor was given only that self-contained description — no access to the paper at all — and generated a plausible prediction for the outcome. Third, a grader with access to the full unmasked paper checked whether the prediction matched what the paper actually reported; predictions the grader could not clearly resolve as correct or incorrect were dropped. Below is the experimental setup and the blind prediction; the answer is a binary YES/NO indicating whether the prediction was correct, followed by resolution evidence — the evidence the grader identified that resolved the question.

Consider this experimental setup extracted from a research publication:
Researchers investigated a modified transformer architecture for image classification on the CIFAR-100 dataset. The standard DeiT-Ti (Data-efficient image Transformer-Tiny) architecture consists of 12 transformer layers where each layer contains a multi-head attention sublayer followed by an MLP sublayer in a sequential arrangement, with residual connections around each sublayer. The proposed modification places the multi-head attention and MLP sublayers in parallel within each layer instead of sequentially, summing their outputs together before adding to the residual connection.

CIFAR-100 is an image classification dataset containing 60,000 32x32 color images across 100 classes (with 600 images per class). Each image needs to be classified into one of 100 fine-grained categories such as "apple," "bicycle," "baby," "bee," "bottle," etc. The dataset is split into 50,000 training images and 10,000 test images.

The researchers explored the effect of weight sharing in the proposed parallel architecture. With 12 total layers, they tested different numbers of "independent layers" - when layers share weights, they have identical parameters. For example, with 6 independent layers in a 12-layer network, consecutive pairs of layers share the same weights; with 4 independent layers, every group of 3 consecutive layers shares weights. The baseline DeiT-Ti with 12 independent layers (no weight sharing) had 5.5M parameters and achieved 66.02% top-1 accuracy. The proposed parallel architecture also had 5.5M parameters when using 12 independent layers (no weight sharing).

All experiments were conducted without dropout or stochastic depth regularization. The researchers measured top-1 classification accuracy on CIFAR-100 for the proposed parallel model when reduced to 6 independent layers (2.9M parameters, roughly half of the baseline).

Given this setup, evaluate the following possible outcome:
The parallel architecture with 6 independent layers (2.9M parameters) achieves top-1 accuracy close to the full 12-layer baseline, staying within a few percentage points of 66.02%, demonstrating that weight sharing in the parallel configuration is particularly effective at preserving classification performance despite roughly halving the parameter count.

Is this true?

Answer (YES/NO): YES